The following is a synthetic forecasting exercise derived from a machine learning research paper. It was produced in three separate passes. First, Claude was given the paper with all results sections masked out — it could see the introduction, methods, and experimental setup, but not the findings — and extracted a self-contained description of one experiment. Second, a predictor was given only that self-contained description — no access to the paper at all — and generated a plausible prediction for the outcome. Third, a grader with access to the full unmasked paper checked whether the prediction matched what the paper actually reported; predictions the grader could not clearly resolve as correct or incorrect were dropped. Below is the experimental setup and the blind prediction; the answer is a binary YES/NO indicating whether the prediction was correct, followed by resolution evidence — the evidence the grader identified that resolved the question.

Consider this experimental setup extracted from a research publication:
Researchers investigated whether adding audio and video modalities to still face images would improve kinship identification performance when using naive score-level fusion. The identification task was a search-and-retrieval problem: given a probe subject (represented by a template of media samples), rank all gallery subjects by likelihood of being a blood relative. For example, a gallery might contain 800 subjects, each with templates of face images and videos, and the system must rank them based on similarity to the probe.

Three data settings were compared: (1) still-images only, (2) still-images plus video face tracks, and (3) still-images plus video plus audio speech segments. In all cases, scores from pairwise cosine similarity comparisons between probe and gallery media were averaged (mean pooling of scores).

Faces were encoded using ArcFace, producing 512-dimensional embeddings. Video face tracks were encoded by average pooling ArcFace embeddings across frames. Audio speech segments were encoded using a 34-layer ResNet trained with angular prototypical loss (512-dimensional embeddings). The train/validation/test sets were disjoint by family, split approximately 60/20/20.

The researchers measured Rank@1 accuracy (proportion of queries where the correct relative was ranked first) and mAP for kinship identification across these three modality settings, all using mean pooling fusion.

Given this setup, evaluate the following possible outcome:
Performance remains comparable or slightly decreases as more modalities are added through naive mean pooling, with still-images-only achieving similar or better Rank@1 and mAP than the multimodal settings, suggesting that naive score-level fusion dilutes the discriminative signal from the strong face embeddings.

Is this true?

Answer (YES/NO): NO